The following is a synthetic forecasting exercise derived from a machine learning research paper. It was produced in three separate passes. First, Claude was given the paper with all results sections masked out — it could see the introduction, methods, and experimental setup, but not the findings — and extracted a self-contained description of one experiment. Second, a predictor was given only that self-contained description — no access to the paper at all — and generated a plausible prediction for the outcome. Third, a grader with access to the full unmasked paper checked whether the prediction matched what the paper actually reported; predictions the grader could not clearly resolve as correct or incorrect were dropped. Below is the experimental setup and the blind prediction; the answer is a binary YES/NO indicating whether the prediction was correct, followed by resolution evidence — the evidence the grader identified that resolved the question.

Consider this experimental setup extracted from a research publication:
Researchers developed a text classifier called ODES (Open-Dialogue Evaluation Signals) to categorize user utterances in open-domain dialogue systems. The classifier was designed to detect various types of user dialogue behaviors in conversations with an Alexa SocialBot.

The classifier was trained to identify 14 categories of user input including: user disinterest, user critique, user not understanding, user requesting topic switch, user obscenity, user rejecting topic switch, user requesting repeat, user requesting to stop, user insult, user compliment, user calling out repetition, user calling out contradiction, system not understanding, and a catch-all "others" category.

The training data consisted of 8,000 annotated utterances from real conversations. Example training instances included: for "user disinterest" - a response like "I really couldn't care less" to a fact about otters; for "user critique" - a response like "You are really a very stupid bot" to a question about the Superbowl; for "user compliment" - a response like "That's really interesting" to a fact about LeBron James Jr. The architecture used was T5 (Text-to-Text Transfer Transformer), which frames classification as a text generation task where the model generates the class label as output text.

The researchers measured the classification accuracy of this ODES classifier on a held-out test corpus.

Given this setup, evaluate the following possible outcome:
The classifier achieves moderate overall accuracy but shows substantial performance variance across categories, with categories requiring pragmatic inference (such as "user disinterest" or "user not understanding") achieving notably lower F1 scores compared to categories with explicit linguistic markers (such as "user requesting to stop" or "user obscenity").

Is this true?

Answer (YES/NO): NO